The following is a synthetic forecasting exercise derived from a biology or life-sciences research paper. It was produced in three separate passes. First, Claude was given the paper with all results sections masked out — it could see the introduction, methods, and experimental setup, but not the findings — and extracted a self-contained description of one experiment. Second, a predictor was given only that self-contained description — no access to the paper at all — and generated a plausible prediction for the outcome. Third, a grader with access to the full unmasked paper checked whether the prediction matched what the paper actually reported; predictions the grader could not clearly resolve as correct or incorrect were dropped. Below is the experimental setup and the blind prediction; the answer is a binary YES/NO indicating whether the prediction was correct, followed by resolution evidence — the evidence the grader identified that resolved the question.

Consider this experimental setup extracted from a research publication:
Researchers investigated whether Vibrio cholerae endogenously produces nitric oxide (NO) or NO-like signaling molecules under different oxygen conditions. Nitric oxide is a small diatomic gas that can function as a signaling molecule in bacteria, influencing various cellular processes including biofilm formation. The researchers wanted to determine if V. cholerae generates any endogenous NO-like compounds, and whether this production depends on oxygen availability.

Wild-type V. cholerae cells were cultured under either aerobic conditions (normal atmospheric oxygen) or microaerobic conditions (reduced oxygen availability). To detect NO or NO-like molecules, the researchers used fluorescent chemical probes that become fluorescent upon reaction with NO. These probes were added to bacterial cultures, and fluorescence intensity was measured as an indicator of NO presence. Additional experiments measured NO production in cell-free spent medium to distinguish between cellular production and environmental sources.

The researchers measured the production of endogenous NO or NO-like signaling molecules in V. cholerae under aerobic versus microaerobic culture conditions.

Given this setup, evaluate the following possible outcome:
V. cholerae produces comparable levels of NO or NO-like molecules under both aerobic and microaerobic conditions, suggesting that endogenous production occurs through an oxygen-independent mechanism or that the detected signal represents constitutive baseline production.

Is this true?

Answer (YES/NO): NO